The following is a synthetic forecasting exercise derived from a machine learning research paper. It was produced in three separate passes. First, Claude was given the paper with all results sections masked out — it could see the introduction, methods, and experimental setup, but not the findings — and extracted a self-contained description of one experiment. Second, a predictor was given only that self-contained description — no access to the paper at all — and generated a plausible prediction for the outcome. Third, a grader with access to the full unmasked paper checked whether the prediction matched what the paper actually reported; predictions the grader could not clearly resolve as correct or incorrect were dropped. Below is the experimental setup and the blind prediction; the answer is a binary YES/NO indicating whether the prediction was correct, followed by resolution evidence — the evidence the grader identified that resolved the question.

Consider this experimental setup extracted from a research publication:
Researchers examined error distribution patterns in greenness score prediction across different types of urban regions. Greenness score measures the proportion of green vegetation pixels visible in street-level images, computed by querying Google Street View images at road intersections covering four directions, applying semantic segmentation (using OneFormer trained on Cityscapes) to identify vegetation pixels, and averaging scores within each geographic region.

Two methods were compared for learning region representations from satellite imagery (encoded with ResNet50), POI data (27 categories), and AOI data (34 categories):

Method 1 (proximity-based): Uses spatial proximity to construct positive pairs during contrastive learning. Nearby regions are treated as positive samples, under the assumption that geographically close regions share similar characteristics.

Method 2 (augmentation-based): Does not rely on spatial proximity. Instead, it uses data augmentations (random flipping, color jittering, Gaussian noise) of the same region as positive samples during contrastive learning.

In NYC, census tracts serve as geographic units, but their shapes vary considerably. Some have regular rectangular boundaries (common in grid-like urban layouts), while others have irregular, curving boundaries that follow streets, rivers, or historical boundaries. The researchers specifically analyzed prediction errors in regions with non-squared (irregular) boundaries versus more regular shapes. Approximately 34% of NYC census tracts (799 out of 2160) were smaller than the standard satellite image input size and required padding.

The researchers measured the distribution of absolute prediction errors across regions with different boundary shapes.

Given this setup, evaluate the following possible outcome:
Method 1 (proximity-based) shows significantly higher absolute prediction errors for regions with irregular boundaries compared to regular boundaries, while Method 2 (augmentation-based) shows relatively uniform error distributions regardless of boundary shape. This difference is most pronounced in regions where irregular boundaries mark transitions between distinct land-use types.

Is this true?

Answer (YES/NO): NO